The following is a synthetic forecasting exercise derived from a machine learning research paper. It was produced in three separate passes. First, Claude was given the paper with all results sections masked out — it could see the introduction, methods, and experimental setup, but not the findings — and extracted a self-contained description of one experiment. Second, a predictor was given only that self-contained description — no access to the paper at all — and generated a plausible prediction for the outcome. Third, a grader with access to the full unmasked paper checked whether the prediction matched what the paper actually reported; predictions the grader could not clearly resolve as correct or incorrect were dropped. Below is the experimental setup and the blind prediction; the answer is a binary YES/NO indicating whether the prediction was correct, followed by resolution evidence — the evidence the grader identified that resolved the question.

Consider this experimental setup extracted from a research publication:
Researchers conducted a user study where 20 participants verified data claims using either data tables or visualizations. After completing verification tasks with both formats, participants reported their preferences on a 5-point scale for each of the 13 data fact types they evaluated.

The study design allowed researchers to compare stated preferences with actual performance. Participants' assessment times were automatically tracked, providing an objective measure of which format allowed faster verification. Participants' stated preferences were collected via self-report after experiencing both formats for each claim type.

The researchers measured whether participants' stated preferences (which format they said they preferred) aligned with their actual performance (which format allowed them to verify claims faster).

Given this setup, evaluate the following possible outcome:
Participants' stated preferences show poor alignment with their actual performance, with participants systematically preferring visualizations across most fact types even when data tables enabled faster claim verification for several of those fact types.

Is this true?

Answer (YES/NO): NO